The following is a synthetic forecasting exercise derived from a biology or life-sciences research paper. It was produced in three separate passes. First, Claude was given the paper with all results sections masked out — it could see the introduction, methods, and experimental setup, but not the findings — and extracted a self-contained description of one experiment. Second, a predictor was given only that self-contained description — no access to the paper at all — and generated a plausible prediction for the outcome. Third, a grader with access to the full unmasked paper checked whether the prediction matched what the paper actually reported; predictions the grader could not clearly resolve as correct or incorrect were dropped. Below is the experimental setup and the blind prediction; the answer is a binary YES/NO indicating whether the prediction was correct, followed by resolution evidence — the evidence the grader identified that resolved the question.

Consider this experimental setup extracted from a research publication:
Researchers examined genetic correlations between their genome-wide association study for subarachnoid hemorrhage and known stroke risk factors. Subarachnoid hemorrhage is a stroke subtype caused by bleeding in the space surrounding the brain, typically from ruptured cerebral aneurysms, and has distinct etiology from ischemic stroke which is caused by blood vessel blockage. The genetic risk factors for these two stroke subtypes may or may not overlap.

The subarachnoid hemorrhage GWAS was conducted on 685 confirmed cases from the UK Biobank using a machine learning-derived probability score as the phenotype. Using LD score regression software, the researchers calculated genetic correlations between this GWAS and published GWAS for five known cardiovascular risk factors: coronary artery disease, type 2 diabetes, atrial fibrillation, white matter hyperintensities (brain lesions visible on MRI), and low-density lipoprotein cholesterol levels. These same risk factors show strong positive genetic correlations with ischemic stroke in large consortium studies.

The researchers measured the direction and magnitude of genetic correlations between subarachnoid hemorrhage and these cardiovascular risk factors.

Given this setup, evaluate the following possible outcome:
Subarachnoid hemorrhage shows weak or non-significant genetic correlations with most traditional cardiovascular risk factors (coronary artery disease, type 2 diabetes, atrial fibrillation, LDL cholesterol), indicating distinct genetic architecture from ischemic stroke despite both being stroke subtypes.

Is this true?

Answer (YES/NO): NO